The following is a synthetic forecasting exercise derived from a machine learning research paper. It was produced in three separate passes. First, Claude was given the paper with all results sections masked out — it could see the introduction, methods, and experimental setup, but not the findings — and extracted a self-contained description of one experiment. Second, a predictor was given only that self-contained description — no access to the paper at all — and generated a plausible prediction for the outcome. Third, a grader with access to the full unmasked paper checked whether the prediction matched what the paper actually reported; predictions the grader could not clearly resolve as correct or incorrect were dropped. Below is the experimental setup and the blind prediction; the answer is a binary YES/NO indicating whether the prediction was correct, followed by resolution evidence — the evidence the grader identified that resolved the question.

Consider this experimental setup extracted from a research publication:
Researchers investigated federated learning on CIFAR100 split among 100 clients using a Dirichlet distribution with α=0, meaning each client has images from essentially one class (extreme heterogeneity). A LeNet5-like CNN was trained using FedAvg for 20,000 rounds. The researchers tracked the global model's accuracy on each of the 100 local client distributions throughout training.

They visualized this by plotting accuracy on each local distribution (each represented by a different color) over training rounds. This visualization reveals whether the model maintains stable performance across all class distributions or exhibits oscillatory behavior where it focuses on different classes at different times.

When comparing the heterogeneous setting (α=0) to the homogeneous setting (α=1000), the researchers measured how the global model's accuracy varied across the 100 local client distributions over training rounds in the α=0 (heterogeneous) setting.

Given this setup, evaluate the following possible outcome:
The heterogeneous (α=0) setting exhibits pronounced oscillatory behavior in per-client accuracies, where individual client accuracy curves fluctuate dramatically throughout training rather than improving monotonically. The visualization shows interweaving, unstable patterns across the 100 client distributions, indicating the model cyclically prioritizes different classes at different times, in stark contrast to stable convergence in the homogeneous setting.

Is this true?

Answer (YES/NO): YES